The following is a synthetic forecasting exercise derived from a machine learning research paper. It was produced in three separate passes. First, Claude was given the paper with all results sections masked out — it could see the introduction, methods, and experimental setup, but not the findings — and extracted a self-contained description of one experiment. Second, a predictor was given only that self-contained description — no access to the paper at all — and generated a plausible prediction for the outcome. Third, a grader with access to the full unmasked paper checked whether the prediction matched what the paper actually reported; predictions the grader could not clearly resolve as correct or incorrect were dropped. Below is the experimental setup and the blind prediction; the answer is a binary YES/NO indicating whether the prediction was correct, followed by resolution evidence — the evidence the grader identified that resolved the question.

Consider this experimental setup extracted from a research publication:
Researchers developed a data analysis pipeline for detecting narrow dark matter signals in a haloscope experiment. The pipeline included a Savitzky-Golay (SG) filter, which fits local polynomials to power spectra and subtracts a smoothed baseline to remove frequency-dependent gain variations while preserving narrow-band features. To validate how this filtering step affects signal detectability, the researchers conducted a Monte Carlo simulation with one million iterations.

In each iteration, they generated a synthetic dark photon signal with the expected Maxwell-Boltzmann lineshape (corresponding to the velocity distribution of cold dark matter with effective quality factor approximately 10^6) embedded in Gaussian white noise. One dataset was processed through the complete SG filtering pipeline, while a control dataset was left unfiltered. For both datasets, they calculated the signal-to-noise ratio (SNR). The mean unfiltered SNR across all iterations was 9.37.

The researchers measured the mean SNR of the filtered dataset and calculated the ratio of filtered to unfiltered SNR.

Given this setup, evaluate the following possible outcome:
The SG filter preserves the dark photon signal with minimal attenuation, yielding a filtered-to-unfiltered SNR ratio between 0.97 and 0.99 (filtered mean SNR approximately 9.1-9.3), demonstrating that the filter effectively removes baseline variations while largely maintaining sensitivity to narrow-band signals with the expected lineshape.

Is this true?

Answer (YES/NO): NO